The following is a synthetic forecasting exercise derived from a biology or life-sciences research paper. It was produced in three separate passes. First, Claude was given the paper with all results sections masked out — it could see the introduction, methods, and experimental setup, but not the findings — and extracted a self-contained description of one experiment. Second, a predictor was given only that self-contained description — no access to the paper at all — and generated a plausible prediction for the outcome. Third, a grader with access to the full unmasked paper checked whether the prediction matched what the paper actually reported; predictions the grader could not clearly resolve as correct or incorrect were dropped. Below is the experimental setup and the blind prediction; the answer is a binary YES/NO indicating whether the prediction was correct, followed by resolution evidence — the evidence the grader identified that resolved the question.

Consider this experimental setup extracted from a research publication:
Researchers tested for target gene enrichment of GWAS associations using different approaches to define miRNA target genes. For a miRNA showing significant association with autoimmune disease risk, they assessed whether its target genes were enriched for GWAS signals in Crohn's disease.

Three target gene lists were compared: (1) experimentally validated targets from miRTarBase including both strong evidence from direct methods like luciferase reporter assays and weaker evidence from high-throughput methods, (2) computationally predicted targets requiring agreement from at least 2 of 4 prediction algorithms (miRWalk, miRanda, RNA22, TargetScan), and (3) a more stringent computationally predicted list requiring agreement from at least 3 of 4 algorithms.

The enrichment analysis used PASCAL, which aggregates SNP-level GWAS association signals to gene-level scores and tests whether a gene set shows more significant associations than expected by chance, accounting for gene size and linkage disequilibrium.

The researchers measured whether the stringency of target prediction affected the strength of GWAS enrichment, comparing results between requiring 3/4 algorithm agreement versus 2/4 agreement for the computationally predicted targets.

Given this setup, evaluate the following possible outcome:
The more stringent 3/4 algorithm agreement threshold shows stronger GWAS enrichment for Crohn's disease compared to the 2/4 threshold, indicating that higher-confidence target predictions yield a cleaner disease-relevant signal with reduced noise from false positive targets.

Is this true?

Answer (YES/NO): NO